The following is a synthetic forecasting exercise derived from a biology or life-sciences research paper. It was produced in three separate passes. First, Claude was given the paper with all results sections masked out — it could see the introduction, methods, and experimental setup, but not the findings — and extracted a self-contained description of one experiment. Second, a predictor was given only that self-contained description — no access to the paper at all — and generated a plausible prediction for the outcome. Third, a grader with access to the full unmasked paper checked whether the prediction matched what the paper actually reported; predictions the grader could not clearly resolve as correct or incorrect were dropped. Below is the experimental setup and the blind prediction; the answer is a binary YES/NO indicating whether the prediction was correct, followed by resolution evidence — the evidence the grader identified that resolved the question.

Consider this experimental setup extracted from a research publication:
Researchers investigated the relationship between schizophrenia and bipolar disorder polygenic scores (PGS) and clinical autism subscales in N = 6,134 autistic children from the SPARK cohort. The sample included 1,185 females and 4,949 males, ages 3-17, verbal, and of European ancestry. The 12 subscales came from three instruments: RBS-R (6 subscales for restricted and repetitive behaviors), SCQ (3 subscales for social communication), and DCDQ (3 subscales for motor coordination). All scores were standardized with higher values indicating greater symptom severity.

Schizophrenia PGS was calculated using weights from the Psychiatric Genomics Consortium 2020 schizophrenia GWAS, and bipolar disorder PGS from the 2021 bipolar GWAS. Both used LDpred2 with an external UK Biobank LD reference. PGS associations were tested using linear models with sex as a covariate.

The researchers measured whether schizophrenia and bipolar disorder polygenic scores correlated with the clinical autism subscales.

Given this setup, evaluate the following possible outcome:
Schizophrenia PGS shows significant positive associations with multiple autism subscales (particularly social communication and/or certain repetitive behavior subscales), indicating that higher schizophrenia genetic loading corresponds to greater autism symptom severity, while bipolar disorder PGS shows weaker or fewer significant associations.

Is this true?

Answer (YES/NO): NO